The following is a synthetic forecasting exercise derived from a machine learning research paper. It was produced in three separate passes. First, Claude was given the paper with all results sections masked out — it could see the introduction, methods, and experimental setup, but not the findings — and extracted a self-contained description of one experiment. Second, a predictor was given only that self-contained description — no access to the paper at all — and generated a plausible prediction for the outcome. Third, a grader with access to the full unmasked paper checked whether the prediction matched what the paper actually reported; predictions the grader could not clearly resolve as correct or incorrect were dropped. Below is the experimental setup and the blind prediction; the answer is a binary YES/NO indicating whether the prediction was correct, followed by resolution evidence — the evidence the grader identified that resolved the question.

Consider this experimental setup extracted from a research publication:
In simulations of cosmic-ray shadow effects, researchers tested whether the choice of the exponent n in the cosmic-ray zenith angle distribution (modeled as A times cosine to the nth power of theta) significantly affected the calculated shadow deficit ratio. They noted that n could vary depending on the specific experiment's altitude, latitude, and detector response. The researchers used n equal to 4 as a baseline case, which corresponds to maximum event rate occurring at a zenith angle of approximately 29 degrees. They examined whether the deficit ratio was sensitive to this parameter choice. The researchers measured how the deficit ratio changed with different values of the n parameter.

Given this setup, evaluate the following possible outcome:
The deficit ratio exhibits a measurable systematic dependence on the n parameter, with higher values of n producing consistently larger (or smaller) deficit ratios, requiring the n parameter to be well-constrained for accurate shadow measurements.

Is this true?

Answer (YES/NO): NO